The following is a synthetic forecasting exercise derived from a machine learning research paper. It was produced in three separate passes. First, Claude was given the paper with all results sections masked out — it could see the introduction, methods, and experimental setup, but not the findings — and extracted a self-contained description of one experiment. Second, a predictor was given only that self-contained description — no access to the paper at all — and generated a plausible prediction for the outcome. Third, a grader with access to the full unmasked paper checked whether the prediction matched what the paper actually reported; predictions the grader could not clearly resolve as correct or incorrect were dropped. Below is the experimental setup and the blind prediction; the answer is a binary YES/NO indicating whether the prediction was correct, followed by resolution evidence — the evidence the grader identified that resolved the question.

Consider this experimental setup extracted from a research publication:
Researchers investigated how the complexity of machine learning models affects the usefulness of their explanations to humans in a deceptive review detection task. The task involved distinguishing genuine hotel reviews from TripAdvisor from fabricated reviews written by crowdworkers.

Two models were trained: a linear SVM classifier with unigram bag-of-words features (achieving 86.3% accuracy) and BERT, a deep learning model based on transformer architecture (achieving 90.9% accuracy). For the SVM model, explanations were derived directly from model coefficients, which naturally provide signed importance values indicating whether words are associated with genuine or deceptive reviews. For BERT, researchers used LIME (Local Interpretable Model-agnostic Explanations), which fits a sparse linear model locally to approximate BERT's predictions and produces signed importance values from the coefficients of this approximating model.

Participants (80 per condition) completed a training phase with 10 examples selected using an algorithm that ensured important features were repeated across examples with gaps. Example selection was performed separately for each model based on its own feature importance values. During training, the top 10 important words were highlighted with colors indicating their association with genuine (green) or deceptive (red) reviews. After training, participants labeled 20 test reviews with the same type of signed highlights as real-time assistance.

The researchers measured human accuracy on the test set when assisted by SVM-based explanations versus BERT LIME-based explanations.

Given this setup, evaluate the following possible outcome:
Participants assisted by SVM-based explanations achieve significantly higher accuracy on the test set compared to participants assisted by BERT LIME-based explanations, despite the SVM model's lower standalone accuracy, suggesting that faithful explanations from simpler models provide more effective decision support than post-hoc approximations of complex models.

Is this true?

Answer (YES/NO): YES